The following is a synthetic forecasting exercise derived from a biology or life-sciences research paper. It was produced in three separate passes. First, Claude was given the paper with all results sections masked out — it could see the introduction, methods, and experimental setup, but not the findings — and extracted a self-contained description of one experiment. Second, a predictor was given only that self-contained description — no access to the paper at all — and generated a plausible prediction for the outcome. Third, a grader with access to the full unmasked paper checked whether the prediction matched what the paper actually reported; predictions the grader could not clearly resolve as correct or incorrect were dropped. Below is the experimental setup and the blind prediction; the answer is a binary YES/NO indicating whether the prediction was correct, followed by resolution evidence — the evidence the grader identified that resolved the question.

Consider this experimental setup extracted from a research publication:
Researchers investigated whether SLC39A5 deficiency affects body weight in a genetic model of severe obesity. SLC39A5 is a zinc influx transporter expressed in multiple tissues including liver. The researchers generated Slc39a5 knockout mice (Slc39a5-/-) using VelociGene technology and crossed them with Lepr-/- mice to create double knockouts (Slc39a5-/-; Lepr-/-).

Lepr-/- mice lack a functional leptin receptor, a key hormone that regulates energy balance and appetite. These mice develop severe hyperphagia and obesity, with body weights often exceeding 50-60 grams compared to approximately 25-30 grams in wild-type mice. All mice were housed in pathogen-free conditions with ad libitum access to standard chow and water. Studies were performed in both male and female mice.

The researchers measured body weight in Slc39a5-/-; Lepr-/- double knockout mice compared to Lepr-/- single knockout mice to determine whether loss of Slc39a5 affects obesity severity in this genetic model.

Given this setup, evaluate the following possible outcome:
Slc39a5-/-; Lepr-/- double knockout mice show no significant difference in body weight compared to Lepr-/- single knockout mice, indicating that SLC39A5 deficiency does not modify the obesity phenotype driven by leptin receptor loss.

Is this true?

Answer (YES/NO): YES